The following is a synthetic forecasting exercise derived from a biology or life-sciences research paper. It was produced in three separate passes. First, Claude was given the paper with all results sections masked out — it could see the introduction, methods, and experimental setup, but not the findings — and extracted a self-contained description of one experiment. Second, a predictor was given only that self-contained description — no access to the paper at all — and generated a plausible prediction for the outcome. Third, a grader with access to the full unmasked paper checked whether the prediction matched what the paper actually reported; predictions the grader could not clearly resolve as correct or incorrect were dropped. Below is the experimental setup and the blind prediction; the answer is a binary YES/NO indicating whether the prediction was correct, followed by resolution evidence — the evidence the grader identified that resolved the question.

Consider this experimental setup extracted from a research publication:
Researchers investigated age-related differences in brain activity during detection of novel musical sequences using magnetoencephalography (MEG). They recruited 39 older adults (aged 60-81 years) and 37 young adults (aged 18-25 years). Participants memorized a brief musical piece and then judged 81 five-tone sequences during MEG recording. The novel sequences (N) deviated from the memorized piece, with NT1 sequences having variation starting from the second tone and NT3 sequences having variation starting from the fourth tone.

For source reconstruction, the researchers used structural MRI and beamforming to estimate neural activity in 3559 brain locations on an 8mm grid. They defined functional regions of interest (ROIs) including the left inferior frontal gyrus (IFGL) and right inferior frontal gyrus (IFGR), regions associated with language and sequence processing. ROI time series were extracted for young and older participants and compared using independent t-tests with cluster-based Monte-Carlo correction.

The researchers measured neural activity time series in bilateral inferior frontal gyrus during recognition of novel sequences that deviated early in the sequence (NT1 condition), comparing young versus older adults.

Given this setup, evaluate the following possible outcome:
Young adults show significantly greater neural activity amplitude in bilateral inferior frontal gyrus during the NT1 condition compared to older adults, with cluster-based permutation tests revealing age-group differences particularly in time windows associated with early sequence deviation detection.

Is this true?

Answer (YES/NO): NO